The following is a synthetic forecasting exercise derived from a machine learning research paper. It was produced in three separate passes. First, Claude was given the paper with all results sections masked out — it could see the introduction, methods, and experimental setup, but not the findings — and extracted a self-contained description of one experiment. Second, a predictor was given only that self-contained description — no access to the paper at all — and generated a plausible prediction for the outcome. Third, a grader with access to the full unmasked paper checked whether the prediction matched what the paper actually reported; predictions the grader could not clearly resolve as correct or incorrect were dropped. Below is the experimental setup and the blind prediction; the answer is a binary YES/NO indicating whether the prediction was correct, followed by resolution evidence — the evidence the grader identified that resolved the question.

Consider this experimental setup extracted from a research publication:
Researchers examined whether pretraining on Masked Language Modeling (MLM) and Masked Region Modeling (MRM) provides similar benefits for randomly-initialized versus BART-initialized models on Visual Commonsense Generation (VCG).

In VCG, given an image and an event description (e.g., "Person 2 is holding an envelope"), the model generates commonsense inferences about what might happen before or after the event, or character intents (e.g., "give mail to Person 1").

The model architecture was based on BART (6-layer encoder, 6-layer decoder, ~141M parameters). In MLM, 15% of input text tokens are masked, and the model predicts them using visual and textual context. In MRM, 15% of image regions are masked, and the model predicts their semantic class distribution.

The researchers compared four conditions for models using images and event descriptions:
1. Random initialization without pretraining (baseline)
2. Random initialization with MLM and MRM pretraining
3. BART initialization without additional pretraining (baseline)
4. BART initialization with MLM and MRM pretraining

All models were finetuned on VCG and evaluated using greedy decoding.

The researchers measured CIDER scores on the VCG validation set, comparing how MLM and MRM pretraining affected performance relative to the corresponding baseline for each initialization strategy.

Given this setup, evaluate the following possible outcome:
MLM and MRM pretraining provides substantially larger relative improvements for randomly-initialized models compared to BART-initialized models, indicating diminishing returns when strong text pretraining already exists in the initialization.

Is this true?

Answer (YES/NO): YES